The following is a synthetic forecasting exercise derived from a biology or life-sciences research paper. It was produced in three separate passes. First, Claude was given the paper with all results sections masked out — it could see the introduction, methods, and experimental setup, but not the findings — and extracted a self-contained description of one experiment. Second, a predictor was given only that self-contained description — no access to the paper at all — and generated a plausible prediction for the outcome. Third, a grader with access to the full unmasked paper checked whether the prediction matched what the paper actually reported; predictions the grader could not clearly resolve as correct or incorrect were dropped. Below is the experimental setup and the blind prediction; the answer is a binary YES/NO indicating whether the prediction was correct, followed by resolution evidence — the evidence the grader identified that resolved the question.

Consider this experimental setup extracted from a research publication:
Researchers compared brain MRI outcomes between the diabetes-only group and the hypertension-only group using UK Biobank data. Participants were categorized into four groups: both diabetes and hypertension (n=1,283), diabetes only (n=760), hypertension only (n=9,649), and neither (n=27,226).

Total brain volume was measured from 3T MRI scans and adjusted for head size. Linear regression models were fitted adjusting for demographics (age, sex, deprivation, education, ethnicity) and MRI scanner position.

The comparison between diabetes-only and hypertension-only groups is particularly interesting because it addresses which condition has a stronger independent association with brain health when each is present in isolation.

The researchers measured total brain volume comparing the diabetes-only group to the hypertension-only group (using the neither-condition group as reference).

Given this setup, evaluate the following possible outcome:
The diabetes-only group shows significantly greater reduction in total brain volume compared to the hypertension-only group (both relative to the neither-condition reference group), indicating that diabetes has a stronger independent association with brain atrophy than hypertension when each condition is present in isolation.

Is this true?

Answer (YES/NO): YES